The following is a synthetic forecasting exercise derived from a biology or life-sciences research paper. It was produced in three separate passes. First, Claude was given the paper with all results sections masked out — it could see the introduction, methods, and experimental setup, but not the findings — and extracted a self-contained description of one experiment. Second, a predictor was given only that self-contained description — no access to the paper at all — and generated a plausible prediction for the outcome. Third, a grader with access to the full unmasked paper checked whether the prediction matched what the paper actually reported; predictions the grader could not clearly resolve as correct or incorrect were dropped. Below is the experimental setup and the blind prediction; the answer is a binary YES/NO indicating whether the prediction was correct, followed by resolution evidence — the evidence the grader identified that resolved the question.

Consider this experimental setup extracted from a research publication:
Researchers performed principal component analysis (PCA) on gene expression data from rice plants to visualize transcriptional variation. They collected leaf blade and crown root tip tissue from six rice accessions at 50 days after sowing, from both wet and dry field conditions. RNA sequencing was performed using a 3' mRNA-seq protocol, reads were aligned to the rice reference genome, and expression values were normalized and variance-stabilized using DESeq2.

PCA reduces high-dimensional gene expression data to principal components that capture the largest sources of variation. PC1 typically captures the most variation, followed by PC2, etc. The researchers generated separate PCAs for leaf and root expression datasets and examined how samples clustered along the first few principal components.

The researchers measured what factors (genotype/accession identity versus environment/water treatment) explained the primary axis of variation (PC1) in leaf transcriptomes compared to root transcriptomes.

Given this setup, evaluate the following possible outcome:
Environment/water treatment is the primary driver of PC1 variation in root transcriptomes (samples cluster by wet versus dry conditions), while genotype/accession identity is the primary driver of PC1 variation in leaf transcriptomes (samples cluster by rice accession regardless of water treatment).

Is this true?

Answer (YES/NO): NO